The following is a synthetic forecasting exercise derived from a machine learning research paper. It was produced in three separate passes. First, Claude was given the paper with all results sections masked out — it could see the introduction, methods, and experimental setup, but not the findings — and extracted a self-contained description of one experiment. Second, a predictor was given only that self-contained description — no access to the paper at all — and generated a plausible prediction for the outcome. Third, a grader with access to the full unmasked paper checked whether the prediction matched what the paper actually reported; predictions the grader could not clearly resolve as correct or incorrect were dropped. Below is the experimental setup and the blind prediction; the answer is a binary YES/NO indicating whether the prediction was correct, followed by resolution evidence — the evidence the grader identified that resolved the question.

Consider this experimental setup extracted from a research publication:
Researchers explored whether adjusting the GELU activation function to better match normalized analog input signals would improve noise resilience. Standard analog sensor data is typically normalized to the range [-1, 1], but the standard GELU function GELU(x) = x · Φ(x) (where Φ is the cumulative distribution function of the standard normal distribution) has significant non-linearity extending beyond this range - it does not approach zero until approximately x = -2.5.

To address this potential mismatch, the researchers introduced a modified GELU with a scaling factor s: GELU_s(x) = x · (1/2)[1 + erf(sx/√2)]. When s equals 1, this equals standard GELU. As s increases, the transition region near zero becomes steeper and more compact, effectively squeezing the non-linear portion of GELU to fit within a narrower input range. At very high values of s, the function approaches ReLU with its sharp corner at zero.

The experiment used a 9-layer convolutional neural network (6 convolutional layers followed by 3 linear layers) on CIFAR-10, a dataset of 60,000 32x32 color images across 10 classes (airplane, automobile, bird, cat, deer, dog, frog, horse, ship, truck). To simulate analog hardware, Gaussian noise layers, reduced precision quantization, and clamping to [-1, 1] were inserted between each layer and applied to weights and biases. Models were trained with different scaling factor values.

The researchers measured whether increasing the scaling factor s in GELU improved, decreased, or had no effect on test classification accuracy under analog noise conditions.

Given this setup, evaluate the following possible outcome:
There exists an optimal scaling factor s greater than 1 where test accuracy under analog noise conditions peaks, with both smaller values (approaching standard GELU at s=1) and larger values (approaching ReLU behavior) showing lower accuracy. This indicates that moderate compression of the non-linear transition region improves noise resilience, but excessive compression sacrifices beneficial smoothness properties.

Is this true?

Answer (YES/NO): NO